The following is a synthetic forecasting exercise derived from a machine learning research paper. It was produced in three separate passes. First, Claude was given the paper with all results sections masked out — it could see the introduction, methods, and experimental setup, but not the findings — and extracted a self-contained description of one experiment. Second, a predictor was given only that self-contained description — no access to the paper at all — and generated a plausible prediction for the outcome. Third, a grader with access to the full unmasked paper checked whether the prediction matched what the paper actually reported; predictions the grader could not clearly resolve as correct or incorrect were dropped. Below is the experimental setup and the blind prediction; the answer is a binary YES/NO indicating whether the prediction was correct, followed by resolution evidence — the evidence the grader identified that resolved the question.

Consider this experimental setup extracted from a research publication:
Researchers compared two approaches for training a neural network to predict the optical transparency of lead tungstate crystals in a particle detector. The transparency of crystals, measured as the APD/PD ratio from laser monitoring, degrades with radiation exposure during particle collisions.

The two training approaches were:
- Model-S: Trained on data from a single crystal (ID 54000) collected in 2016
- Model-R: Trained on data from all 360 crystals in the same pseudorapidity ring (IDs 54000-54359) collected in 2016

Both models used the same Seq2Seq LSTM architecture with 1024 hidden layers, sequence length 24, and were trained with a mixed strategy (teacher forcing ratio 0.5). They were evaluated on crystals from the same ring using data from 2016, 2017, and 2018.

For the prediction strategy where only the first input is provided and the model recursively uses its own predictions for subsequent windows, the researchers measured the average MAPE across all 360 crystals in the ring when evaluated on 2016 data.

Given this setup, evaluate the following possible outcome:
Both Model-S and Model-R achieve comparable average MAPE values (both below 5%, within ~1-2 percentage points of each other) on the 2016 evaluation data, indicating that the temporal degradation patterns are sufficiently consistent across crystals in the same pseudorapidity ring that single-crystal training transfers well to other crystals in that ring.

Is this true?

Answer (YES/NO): NO